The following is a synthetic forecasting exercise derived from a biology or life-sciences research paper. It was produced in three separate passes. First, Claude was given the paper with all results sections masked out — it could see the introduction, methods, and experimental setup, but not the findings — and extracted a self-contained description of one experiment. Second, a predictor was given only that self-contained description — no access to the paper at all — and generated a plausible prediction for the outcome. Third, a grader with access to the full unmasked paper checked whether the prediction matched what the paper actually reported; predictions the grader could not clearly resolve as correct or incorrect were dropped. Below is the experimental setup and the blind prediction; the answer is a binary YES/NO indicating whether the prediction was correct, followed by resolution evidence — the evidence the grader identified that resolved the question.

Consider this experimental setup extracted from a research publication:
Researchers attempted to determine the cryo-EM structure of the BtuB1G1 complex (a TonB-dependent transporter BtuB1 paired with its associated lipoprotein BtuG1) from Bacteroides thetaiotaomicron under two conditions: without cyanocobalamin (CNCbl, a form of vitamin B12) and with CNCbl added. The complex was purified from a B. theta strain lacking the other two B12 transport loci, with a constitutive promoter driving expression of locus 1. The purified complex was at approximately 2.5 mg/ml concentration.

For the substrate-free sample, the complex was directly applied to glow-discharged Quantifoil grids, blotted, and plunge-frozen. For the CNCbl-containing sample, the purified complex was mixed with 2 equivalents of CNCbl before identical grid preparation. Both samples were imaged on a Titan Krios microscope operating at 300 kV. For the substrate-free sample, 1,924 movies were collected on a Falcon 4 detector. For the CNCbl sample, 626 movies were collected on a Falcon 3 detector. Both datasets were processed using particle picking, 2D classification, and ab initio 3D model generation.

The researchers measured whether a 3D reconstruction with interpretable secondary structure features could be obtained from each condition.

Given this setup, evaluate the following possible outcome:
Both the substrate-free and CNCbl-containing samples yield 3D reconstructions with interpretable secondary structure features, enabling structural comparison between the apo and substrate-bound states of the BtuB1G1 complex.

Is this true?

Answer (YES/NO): NO